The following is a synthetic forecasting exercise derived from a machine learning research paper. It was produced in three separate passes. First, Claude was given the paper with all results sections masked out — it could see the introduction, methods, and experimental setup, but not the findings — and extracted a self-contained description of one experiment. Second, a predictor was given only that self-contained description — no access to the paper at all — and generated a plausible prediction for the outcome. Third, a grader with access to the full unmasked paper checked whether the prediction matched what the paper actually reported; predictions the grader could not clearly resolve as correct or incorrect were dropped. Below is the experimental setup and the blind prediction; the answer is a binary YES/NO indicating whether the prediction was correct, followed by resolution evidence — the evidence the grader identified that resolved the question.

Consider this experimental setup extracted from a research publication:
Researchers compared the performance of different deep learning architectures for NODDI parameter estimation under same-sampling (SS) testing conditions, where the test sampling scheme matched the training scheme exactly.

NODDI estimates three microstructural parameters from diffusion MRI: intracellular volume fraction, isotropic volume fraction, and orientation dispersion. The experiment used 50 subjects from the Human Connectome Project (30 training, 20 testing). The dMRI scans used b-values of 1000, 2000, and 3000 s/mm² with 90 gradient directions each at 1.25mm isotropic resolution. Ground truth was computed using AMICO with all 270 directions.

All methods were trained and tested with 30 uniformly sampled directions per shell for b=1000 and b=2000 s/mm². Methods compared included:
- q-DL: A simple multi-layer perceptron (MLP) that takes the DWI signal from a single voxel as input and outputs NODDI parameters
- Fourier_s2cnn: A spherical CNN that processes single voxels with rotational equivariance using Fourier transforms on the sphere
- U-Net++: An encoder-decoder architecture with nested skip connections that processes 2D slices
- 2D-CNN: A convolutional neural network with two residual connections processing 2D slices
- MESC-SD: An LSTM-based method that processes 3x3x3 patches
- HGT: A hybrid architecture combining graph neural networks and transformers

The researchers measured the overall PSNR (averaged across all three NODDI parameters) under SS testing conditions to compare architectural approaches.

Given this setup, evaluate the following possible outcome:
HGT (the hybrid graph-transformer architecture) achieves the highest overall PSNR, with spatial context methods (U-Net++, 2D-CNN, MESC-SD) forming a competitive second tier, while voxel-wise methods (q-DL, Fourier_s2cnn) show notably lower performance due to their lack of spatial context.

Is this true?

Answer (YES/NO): NO